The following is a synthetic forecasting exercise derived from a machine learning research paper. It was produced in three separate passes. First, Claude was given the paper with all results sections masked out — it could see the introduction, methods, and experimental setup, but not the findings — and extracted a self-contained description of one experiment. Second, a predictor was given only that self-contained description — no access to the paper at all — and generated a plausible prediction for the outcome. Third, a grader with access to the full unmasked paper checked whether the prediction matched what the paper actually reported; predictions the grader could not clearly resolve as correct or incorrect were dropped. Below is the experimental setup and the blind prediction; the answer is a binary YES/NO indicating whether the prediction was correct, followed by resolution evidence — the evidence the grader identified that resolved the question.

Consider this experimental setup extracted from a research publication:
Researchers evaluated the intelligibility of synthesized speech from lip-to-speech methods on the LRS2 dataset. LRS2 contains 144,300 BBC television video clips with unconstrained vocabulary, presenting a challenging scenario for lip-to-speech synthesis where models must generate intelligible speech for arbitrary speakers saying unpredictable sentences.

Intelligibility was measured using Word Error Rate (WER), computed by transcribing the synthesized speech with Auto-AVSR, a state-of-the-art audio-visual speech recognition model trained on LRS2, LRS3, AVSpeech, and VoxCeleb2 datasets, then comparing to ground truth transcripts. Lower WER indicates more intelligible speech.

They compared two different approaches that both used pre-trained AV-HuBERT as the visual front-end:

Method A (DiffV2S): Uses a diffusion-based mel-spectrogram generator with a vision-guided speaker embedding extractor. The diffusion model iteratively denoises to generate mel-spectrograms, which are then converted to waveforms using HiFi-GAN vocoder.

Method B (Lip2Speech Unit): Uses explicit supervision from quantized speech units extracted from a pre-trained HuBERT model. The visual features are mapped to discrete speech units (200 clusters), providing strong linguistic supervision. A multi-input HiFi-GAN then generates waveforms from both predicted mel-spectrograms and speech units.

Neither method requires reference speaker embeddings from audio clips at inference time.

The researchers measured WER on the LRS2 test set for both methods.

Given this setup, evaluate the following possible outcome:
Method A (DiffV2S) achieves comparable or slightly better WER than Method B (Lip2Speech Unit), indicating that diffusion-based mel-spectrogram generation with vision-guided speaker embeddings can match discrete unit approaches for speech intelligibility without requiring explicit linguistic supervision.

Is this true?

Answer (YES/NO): NO